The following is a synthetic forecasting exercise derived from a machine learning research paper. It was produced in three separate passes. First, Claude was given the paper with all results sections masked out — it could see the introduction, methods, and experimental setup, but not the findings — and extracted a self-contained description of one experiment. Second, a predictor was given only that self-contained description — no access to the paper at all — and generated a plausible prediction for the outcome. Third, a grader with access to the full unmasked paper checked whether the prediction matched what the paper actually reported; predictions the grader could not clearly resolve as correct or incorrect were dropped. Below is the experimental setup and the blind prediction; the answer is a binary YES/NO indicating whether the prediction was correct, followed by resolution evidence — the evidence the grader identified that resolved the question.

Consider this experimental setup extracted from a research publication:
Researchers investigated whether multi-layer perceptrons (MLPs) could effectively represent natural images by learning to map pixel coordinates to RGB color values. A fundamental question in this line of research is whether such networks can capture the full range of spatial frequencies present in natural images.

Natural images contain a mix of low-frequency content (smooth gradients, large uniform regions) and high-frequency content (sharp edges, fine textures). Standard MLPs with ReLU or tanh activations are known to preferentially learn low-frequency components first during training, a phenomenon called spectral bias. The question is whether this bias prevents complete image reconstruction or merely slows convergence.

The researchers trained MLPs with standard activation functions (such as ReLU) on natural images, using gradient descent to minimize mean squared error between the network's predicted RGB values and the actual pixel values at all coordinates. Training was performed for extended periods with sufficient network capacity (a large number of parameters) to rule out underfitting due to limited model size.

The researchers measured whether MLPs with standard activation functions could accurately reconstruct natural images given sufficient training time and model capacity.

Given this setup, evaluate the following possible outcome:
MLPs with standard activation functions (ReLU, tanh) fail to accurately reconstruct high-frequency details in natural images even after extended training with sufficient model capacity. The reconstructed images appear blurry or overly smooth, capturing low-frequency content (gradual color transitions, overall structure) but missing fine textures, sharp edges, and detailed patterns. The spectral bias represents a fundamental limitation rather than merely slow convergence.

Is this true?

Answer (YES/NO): YES